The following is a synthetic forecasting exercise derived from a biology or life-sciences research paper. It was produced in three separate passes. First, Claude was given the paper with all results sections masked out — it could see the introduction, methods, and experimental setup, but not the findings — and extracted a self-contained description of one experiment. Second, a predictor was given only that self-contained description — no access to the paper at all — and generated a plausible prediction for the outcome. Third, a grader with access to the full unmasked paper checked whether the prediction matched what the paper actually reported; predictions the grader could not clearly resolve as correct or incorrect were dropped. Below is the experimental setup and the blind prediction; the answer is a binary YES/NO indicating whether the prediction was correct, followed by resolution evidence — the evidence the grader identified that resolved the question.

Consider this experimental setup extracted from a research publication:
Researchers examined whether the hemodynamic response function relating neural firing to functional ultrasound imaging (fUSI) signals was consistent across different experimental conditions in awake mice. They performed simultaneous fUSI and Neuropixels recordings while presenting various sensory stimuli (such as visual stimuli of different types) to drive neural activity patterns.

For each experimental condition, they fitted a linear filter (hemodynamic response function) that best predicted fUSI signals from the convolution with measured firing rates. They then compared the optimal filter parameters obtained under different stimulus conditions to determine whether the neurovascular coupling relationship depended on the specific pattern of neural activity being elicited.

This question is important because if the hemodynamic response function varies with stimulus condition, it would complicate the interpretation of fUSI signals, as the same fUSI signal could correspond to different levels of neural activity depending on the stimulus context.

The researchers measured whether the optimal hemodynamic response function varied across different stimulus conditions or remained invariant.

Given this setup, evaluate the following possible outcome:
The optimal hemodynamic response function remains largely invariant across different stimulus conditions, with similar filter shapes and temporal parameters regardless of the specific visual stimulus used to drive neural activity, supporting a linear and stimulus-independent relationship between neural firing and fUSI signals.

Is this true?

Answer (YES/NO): YES